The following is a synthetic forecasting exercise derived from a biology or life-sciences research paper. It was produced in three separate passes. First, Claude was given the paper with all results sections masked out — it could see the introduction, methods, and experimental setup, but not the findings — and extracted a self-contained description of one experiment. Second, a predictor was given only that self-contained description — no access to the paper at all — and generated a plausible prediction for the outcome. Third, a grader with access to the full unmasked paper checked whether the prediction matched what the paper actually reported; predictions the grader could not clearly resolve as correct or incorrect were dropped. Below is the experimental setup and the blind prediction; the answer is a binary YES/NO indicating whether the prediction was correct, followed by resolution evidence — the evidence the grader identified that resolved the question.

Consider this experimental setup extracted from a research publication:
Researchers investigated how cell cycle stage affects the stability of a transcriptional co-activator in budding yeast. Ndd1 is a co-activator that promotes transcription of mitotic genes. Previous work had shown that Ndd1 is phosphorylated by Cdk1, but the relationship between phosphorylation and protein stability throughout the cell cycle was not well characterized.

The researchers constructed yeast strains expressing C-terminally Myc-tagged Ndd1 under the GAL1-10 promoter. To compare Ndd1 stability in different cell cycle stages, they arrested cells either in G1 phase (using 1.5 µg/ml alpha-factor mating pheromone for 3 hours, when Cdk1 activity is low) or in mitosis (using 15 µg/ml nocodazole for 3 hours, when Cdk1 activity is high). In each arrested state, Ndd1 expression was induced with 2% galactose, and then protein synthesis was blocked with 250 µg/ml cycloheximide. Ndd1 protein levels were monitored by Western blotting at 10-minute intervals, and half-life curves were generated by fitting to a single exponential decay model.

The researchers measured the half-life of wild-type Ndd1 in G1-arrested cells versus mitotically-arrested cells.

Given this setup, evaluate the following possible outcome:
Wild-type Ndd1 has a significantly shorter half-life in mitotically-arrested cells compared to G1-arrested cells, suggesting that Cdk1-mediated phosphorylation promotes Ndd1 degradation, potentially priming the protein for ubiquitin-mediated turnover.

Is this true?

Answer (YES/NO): YES